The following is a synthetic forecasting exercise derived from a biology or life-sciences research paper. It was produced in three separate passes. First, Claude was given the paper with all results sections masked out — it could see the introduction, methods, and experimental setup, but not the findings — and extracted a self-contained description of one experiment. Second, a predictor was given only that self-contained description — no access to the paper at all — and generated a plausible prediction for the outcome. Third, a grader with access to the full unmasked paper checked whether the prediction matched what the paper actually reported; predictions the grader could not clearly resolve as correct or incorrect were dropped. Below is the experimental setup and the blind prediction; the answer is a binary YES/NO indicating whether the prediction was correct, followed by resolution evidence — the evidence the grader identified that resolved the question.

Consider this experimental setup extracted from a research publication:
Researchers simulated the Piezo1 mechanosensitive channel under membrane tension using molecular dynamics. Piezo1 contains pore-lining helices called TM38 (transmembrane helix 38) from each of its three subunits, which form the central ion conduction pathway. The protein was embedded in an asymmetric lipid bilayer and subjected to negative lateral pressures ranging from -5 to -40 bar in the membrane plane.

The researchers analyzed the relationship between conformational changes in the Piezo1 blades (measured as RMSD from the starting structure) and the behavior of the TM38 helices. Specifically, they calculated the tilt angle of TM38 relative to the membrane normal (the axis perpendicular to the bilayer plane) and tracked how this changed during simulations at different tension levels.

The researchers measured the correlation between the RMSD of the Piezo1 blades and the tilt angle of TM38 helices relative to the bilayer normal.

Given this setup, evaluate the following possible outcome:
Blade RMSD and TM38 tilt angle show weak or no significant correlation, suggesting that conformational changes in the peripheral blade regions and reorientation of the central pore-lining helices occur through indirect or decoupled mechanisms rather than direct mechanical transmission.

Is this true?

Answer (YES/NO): NO